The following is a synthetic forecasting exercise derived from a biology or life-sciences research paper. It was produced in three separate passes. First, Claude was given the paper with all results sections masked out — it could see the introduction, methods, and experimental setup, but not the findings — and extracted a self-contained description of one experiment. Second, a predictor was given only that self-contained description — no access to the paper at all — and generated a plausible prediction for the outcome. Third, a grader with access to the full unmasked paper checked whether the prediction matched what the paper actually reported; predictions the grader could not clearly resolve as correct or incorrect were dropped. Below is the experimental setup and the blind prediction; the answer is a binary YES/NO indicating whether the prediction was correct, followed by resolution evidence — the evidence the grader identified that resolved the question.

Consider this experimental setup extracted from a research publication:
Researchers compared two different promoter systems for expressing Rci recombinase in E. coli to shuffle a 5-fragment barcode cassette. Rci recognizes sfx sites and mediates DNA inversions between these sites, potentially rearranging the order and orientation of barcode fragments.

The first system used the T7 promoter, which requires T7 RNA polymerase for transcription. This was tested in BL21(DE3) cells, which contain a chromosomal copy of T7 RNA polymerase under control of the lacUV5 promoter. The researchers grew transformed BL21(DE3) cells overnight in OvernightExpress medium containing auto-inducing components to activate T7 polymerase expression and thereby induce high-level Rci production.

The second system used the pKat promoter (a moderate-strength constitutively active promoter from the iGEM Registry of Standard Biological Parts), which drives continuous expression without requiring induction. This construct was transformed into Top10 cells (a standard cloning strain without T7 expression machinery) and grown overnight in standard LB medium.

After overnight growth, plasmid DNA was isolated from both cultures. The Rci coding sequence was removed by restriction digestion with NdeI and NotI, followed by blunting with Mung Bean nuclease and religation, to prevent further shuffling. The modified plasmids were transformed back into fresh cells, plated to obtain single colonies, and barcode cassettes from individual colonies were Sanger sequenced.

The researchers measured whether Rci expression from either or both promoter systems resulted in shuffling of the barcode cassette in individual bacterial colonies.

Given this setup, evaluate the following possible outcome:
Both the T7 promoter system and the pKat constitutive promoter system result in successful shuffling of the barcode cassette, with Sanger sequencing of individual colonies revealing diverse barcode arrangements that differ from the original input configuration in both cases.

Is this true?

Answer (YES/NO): NO